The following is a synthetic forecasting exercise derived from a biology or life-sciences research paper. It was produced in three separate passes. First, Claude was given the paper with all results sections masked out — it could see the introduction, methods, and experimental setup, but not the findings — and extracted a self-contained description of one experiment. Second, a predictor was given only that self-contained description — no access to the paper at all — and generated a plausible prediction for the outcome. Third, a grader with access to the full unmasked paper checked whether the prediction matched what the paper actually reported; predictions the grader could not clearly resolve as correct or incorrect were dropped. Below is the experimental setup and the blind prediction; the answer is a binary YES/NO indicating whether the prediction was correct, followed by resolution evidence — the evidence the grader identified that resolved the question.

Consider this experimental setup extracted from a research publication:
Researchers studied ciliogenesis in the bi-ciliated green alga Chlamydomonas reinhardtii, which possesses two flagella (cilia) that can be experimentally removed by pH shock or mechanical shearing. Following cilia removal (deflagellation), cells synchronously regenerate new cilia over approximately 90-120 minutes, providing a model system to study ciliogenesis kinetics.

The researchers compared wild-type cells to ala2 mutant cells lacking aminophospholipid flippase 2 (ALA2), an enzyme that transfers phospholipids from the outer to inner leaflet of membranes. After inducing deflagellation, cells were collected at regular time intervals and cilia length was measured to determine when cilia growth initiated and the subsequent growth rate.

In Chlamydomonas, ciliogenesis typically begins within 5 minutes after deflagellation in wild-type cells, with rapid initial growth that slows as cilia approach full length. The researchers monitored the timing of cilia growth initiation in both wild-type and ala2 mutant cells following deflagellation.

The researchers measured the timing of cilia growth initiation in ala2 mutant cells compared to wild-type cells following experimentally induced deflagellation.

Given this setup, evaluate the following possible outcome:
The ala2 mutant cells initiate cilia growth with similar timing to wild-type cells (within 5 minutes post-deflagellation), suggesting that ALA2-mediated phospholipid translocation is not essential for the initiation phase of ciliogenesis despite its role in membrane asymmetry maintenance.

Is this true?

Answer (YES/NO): NO